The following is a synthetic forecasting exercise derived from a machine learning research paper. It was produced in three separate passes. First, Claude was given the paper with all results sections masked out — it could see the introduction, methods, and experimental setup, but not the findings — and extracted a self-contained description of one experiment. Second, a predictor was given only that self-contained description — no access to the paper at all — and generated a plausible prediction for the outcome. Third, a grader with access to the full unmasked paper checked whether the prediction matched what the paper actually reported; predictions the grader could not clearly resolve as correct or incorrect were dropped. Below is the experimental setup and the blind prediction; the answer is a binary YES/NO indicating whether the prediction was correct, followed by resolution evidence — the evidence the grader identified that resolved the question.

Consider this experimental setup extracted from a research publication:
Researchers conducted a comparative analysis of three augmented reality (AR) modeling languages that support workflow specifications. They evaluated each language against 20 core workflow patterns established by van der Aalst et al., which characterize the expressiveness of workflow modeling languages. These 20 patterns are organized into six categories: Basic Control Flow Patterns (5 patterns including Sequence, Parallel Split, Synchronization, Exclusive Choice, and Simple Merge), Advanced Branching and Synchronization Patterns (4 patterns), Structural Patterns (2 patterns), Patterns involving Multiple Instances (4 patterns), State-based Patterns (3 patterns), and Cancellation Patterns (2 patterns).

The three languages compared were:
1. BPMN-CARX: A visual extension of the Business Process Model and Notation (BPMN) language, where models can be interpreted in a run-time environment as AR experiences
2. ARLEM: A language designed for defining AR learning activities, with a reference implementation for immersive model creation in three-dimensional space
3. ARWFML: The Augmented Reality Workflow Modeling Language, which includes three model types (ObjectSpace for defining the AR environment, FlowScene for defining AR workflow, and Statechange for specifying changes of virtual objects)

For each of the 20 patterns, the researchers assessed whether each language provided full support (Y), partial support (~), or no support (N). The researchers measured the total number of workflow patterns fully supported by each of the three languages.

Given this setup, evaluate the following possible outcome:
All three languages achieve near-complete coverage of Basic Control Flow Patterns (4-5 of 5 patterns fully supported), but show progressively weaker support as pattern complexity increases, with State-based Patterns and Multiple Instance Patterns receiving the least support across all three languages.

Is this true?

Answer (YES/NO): NO